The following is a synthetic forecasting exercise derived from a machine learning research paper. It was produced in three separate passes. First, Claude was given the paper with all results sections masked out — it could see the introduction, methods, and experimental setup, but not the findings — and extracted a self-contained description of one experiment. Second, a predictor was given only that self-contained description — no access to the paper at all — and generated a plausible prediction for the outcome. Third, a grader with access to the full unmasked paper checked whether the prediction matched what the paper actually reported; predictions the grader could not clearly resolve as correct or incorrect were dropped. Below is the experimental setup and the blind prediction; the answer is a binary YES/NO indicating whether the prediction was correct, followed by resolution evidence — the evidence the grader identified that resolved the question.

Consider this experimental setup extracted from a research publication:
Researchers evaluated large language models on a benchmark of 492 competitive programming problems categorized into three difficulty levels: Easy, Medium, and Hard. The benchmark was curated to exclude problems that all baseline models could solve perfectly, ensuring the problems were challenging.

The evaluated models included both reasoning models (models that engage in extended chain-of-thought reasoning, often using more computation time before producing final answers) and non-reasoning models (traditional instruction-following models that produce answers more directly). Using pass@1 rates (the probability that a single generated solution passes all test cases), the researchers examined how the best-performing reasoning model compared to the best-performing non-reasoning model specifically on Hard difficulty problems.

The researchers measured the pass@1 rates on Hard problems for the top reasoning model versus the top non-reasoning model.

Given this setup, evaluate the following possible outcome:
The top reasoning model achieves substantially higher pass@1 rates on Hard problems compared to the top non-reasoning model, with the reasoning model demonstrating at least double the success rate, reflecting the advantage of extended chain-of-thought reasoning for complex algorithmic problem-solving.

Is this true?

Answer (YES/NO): YES